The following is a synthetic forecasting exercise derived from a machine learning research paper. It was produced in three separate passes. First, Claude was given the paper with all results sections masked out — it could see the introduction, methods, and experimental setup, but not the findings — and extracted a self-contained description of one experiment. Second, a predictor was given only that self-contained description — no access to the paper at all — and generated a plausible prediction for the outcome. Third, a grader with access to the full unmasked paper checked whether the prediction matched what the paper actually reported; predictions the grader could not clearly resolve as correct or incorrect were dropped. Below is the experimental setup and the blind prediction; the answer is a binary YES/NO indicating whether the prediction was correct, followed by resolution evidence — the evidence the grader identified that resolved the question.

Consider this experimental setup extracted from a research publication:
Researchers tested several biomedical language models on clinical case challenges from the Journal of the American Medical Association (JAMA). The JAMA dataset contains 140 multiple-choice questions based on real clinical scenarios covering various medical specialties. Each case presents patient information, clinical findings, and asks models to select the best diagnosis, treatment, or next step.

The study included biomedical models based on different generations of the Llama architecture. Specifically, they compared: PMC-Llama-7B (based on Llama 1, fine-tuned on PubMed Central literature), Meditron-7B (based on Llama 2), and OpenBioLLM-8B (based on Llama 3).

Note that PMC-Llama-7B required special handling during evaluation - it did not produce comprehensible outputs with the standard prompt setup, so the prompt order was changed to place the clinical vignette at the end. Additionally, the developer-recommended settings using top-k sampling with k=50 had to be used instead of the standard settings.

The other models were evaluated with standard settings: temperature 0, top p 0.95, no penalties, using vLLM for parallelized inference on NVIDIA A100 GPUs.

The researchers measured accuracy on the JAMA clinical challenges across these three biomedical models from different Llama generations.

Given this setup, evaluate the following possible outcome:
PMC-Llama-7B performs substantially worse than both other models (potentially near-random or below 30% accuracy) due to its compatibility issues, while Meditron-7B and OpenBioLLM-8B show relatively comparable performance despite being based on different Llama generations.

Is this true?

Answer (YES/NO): NO